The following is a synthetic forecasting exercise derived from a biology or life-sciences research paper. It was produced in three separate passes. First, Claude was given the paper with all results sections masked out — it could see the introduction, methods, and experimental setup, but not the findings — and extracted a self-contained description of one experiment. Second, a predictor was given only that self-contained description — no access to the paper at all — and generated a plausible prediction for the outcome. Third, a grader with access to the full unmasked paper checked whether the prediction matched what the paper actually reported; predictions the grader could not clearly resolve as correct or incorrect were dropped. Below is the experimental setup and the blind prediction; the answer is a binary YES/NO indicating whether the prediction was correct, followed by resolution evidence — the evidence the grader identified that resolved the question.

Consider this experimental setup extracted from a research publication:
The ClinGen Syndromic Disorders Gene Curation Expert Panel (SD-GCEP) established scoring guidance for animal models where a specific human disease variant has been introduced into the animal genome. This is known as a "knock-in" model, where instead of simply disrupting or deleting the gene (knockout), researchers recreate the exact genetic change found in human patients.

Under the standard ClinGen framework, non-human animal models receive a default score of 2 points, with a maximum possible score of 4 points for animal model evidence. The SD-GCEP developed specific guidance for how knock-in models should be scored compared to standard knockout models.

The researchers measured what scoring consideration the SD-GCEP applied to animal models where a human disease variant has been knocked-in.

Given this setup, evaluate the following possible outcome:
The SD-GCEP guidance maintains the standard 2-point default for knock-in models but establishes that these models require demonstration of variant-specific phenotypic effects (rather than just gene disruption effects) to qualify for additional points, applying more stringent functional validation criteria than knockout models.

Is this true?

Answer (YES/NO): NO